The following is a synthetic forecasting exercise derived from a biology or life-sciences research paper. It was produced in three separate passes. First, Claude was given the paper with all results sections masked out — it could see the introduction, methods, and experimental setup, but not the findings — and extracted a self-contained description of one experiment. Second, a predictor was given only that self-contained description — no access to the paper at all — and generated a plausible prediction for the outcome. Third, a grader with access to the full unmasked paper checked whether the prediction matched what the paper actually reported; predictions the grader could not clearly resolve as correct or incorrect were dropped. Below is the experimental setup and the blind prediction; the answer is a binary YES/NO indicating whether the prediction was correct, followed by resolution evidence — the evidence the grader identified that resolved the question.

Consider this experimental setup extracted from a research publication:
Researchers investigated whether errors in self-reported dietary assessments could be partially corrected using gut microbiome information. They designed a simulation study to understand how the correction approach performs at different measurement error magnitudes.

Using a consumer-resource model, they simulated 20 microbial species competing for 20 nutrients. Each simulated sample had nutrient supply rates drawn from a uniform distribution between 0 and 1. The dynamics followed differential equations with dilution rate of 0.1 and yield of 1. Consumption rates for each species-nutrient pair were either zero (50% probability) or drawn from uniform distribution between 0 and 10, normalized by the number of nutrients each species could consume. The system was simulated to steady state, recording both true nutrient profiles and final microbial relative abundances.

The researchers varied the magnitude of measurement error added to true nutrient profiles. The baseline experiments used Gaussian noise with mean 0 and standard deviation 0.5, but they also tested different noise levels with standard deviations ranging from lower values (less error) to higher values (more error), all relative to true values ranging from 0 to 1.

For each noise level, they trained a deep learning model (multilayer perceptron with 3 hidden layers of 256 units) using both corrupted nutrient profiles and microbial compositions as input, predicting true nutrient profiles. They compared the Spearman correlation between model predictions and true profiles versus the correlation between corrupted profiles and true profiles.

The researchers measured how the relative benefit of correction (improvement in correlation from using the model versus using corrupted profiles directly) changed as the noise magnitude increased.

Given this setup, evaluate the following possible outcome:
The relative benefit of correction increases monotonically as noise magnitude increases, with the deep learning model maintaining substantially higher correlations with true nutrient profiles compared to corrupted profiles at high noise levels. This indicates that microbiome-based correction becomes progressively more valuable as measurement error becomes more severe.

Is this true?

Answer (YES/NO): YES